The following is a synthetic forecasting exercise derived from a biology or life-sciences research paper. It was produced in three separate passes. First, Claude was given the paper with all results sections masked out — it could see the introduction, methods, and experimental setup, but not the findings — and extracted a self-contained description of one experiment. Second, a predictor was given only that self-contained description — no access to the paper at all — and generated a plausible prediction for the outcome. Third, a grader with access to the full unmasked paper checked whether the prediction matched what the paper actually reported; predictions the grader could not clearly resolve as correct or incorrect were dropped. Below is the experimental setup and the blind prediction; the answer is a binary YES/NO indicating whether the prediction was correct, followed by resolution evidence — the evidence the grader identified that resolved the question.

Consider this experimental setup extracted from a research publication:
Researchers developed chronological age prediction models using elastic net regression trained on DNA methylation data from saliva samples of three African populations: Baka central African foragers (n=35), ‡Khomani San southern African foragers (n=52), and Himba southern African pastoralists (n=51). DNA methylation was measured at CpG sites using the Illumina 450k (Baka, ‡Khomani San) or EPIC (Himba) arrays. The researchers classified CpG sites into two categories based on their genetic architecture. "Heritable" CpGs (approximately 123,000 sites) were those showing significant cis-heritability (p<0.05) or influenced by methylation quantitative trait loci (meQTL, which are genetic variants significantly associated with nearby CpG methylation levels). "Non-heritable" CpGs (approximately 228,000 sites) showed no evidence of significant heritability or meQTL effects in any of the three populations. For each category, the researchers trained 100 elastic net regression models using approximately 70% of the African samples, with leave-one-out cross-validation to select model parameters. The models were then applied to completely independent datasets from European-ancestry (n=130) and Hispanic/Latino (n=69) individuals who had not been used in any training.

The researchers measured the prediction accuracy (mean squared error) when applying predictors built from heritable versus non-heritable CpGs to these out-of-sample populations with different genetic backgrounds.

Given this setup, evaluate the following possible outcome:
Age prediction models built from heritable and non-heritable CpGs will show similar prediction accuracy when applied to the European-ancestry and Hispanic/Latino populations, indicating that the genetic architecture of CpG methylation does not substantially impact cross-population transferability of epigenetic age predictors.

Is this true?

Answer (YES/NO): NO